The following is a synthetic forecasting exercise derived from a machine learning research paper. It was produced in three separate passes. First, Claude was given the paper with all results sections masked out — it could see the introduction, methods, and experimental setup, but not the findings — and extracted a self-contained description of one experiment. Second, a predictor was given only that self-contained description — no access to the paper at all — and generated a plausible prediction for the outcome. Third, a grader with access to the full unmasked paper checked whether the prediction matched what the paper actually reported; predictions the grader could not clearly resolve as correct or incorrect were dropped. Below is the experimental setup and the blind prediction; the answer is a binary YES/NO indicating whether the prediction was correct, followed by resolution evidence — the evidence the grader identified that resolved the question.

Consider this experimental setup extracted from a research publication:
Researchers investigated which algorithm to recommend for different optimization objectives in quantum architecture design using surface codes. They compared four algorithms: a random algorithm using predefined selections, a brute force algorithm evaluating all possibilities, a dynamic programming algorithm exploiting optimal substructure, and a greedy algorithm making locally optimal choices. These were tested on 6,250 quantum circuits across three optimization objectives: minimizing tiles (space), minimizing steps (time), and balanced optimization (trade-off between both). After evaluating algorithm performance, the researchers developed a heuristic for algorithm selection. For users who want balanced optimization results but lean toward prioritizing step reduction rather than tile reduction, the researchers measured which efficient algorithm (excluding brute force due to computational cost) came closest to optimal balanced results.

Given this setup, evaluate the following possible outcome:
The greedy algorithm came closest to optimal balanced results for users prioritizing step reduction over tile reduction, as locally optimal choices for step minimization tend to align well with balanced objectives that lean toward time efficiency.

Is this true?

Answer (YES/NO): YES